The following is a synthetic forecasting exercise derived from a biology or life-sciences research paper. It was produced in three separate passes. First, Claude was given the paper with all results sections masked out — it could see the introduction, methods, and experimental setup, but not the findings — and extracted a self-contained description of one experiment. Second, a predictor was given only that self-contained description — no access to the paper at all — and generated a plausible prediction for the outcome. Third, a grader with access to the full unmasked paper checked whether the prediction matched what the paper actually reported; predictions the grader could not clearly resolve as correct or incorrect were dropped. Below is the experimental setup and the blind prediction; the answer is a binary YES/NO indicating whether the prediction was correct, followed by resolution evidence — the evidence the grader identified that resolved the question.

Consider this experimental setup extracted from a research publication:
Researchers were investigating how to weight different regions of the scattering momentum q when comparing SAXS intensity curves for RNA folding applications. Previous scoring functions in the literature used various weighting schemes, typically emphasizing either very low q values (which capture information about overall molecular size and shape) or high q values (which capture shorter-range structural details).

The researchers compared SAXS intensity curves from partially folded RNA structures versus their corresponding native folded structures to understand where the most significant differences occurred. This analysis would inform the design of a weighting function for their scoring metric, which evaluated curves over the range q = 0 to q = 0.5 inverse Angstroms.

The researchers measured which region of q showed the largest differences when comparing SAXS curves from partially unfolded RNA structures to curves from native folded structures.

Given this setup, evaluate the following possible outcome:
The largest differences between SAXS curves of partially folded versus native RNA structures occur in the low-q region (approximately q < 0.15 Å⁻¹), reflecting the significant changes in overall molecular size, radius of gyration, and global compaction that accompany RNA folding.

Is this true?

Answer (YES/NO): NO